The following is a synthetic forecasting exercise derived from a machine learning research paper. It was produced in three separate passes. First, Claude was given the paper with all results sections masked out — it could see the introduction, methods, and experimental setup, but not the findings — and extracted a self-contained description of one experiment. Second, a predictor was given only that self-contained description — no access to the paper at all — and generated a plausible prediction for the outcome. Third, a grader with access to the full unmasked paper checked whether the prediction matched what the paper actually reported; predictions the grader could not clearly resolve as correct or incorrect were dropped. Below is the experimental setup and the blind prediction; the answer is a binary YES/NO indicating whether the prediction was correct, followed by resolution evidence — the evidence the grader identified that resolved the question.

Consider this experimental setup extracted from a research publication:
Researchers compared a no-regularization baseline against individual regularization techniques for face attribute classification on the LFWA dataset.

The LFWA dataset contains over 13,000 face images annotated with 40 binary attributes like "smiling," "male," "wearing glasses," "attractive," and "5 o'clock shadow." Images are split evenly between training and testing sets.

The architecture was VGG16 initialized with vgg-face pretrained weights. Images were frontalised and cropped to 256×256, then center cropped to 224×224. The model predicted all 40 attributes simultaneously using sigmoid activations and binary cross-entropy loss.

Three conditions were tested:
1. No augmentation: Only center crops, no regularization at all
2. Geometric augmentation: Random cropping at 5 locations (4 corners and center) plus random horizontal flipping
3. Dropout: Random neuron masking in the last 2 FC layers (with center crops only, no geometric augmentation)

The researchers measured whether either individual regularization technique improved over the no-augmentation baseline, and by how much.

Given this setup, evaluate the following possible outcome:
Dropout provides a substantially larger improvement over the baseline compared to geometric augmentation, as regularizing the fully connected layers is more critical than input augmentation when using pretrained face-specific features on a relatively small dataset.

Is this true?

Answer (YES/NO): NO